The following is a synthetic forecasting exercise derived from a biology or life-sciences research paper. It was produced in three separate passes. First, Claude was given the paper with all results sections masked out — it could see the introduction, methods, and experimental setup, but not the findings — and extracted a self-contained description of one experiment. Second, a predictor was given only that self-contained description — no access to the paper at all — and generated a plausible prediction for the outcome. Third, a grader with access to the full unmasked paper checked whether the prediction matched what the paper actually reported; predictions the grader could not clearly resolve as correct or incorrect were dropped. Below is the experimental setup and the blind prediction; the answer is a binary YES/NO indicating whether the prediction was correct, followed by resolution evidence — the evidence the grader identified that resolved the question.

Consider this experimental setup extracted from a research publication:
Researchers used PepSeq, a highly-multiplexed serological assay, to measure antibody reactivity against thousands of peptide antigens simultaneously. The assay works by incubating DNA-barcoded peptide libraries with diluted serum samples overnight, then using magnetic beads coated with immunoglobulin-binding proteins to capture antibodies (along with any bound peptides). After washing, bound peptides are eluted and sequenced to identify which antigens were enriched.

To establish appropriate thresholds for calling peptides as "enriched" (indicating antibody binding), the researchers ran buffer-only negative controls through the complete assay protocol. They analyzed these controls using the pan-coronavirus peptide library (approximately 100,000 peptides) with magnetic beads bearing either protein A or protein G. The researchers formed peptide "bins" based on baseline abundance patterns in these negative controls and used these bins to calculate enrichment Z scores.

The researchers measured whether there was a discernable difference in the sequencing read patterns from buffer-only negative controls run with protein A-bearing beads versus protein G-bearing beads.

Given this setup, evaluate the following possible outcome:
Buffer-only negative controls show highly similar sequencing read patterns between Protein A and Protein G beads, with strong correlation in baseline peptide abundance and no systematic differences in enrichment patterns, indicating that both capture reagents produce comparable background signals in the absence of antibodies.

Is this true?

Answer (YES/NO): YES